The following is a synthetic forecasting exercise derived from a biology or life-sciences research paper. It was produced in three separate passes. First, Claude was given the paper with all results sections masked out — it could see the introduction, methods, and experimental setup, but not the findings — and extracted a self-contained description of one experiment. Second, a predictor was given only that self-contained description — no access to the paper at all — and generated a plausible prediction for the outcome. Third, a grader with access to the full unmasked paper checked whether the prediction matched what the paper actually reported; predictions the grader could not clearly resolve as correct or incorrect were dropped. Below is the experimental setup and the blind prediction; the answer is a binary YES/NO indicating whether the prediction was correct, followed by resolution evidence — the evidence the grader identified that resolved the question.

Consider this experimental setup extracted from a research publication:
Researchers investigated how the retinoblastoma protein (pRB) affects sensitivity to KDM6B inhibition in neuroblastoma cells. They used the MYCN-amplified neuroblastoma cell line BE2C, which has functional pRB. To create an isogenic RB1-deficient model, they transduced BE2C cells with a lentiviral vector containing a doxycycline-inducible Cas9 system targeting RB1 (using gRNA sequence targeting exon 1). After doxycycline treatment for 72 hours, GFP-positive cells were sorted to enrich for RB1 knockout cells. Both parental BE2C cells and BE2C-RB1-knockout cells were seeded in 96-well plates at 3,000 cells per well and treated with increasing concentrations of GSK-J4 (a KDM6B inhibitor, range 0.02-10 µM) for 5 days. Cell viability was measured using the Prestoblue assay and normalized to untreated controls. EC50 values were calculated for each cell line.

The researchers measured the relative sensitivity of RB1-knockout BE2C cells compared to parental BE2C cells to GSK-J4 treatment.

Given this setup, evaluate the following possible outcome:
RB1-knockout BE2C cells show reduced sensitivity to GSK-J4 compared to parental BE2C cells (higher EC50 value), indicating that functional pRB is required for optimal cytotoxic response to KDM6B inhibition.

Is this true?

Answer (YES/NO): YES